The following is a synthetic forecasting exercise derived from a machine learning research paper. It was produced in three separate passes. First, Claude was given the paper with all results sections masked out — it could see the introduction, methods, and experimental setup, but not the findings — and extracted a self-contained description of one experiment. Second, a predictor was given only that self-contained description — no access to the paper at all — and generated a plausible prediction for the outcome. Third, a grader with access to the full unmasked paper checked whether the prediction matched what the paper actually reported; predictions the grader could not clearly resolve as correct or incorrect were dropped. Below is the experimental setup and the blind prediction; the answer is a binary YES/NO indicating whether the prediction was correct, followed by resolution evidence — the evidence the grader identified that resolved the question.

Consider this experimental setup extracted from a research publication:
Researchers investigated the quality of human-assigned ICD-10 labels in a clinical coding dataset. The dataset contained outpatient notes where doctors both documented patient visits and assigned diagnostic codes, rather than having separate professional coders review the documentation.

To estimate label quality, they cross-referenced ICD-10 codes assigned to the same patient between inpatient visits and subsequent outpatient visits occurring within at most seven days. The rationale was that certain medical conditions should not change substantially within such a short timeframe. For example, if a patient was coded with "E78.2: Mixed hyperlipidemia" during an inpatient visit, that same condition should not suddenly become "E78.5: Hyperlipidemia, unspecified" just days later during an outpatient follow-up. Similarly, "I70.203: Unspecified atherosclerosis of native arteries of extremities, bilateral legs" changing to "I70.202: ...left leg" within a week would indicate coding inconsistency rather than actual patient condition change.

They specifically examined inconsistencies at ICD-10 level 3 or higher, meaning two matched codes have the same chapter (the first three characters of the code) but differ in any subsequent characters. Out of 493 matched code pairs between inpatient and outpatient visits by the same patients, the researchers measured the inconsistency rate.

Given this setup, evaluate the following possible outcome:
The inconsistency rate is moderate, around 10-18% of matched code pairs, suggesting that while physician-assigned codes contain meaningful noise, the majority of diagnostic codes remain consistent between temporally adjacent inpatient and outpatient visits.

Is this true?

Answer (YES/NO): NO